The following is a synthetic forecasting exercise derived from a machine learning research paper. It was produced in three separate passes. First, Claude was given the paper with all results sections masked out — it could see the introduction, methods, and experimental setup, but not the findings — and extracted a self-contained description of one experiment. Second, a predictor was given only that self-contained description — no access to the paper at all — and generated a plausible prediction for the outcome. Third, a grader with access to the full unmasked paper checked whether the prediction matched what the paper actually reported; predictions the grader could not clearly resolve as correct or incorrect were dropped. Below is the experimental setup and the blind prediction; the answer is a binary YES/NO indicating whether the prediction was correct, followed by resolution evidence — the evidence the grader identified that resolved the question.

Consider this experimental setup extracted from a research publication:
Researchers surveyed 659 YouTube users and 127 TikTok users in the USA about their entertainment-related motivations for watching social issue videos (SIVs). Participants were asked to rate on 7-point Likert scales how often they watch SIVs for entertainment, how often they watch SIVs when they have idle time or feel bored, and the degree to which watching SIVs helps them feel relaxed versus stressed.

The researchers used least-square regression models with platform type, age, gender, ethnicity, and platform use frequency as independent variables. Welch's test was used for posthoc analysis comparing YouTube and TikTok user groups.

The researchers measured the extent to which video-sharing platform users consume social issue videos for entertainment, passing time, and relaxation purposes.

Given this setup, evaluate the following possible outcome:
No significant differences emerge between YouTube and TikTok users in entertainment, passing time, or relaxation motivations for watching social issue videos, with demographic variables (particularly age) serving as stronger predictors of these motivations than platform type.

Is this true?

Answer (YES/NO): NO